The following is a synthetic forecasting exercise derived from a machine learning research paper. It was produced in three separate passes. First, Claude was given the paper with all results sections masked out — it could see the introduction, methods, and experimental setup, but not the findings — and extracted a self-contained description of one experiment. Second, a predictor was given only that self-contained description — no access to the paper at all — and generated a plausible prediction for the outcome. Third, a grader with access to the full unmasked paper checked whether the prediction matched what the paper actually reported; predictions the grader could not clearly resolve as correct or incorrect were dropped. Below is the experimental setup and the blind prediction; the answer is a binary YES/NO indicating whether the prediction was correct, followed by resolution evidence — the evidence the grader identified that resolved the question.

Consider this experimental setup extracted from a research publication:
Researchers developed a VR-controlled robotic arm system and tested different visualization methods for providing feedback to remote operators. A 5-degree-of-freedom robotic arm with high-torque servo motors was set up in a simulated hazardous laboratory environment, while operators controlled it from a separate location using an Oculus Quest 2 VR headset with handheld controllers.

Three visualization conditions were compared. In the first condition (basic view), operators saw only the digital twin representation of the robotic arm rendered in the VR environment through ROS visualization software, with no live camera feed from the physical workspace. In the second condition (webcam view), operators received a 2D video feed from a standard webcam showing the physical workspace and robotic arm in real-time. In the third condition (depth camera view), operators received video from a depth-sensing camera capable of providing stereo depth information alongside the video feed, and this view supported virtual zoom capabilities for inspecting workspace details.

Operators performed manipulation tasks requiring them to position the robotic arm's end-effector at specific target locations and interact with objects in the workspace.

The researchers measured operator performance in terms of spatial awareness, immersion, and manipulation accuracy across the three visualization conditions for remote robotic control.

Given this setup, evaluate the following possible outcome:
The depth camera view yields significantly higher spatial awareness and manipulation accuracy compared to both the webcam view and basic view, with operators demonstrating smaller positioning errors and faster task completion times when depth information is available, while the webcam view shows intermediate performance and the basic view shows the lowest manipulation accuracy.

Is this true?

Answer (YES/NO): NO